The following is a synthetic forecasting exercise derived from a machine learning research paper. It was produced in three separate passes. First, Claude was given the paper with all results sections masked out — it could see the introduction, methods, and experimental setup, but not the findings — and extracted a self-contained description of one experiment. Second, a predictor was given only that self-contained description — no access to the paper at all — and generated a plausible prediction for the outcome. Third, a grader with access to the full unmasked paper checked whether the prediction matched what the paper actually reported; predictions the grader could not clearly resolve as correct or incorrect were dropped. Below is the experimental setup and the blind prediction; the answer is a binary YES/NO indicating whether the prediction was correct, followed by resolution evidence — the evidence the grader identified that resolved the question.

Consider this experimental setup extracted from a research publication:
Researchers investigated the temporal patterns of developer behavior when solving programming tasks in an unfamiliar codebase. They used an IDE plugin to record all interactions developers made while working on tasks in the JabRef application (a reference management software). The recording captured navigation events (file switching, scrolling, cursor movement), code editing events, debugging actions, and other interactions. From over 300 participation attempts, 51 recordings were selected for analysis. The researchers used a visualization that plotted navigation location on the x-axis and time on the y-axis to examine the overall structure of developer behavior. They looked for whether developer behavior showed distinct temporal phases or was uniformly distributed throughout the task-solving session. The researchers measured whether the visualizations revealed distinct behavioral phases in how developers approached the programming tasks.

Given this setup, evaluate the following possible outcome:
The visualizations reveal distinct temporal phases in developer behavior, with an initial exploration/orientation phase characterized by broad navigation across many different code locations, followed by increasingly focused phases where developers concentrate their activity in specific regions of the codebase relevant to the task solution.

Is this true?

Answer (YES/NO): NO